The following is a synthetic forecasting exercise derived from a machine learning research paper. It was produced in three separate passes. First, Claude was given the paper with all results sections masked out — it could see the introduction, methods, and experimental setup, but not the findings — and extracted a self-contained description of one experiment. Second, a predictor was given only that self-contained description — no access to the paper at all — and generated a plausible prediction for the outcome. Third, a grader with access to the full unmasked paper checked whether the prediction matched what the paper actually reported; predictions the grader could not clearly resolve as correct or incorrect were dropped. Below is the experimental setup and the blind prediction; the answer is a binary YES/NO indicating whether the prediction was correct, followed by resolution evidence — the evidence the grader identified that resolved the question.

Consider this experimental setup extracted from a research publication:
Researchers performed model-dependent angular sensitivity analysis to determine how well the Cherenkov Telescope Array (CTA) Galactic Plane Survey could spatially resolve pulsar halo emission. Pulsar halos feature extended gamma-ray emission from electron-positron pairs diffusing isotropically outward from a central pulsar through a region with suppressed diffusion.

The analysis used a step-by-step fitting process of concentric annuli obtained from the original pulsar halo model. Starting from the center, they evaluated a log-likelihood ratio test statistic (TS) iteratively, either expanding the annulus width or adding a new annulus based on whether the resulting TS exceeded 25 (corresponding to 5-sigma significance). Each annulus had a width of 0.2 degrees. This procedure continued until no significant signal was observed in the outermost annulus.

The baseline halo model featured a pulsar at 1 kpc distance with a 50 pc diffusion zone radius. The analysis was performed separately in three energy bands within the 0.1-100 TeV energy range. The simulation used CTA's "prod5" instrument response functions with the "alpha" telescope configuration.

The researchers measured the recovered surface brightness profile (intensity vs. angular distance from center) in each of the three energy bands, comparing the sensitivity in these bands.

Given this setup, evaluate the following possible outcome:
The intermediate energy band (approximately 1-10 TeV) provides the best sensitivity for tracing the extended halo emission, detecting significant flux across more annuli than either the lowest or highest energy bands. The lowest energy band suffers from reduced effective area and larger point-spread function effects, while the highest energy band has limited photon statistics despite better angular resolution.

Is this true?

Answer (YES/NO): NO